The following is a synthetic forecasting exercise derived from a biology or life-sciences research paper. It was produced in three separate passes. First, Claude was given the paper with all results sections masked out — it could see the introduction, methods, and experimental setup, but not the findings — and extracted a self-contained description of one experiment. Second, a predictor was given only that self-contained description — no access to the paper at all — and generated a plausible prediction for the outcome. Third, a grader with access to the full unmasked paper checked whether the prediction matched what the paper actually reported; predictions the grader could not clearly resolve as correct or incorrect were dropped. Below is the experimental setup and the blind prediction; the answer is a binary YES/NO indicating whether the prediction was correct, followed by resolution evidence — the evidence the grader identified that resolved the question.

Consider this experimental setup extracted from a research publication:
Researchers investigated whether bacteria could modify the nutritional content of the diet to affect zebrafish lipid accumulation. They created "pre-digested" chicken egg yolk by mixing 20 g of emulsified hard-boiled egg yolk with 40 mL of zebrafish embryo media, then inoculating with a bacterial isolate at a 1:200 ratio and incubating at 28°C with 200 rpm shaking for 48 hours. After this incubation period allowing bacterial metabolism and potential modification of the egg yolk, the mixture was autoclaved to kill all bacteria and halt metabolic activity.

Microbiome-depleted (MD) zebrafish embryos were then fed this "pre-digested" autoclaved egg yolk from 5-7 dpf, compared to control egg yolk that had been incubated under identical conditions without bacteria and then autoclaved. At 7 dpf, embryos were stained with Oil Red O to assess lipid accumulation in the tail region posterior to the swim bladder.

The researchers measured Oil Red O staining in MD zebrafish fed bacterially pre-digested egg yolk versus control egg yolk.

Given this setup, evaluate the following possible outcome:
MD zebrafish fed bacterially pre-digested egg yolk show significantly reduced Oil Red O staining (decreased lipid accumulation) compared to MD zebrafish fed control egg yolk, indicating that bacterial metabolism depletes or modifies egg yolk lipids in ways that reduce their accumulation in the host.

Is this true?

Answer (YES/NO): NO